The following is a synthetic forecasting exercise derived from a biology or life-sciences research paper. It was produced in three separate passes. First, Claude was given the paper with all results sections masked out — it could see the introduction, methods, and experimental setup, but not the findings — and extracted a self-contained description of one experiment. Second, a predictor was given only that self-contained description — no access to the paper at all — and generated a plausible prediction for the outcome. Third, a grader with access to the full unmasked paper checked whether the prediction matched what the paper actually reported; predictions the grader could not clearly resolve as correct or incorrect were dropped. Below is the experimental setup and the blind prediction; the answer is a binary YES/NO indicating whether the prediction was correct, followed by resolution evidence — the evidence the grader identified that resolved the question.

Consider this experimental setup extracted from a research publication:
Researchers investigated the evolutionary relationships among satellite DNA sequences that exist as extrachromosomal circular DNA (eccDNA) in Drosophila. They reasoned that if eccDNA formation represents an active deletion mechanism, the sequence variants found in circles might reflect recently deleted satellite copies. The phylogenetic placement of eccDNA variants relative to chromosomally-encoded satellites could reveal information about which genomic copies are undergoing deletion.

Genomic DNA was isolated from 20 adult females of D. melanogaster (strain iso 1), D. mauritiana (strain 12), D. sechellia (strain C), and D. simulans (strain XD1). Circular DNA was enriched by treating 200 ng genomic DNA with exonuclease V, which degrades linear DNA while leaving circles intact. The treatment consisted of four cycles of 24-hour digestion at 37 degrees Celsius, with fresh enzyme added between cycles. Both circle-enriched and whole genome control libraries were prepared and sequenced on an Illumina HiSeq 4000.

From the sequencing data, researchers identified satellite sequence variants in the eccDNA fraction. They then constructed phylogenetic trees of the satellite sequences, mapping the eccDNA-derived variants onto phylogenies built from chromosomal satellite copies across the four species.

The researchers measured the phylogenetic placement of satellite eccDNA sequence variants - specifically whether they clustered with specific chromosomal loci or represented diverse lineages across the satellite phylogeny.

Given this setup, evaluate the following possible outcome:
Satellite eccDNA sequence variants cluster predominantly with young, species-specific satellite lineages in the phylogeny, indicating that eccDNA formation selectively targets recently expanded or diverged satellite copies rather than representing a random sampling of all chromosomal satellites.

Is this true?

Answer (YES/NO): NO